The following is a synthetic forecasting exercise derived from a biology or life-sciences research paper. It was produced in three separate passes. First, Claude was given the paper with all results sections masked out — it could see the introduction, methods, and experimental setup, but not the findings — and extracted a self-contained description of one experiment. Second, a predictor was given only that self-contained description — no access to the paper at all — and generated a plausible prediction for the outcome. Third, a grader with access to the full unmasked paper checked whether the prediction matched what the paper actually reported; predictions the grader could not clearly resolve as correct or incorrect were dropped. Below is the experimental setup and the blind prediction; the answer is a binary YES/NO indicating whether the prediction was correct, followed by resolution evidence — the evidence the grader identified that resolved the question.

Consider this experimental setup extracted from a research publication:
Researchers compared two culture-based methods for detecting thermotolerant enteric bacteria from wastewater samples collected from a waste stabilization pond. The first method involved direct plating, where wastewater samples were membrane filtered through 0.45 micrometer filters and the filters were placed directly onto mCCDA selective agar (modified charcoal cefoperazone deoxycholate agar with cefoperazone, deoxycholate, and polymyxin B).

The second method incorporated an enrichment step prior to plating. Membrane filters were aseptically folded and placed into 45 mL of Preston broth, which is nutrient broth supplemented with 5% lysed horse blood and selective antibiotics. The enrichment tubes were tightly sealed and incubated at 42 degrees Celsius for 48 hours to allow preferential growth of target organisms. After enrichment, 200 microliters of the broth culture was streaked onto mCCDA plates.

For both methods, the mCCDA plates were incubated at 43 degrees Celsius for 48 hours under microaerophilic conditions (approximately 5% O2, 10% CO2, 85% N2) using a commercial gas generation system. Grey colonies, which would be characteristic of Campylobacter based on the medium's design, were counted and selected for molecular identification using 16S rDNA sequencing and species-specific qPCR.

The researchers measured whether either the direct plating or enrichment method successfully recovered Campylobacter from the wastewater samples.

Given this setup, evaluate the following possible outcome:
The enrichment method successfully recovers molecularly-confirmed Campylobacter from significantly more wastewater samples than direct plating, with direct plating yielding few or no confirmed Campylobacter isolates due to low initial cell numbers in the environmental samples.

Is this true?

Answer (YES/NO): NO